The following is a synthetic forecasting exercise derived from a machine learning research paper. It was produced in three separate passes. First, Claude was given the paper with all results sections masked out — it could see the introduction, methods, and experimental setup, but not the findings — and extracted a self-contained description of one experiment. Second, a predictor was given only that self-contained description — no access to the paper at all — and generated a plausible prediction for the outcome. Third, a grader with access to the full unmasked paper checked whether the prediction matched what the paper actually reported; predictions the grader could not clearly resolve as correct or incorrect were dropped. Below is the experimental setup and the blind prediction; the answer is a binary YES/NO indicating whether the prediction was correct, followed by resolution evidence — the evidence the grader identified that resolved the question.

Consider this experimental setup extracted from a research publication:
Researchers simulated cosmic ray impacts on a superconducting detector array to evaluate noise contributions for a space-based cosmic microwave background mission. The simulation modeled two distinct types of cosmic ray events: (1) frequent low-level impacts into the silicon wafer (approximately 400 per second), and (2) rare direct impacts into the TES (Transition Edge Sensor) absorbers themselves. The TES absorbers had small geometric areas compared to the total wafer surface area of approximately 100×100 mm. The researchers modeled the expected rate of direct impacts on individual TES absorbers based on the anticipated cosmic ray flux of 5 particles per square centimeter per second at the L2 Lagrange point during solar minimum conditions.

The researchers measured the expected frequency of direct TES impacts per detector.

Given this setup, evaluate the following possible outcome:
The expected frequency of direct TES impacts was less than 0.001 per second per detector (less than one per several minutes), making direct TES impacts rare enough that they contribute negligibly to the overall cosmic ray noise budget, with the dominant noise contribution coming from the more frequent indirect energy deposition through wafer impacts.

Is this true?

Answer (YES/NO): NO